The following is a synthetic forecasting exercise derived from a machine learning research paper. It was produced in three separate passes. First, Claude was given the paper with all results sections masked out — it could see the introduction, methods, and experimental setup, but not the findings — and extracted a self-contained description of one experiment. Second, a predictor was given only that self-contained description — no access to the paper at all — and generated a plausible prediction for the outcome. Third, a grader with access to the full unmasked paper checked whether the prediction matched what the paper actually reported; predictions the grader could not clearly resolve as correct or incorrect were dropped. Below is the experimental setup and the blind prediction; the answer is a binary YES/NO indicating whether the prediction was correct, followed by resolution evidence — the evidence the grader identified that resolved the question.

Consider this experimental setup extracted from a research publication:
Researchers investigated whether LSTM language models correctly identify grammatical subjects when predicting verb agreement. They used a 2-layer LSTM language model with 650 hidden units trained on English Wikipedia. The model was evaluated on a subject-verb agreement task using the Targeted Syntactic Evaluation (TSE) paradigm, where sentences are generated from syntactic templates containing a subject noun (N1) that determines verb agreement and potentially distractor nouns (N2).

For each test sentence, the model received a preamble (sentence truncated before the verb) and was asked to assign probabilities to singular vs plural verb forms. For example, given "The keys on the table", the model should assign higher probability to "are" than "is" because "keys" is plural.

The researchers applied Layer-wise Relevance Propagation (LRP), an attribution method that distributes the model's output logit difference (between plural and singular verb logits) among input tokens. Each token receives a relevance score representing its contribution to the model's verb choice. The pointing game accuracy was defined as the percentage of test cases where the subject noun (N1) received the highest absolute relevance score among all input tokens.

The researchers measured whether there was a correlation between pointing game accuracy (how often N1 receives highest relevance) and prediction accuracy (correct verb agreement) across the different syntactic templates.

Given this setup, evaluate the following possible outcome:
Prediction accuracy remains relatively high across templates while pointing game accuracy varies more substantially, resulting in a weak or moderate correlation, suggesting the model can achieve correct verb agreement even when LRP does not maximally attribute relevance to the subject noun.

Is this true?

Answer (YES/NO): NO